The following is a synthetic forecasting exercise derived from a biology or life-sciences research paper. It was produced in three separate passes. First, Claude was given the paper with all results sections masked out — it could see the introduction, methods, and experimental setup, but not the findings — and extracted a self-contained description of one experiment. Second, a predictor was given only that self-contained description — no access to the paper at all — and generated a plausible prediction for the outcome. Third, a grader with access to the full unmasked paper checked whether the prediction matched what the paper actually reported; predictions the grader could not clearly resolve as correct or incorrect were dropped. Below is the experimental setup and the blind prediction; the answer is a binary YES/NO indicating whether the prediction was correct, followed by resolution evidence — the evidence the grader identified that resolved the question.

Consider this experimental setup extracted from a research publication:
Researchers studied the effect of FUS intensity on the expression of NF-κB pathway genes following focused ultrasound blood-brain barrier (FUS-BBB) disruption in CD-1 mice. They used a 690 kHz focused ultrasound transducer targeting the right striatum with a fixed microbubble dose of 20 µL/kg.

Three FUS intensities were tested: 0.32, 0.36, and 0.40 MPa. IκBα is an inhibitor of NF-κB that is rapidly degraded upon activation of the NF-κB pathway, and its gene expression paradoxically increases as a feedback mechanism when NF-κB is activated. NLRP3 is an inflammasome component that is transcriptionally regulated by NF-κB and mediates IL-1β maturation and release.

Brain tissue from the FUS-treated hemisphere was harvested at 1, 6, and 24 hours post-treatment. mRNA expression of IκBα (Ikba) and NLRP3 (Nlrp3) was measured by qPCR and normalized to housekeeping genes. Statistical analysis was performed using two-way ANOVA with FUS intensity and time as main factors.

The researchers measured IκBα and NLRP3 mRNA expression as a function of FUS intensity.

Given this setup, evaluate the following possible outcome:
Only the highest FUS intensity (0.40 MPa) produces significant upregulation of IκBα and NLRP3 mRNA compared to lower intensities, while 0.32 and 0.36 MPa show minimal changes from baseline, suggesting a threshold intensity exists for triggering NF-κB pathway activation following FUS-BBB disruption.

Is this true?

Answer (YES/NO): NO